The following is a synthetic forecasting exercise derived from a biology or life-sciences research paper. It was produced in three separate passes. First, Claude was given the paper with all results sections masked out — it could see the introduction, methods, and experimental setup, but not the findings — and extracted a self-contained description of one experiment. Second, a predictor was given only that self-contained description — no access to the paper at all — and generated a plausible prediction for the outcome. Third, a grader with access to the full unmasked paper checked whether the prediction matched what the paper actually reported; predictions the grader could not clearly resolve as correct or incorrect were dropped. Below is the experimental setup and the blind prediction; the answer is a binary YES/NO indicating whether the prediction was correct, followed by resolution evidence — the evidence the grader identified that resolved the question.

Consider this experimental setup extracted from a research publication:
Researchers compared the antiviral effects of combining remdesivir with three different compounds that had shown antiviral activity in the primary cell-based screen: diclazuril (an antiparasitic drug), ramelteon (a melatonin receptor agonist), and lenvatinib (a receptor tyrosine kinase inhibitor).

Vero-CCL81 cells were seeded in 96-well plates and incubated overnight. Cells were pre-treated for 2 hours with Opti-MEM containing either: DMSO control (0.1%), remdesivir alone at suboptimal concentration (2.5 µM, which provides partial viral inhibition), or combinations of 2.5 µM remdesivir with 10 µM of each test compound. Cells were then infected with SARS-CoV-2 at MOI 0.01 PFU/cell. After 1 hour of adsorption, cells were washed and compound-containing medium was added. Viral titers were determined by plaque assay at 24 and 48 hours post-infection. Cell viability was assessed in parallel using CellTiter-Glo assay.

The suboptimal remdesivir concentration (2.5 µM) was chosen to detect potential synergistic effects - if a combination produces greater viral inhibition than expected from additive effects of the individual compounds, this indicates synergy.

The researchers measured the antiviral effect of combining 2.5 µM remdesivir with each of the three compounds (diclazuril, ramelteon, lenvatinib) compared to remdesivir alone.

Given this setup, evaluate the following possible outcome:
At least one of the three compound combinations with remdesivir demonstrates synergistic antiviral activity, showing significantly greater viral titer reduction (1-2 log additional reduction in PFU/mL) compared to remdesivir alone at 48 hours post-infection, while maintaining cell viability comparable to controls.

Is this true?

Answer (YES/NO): YES